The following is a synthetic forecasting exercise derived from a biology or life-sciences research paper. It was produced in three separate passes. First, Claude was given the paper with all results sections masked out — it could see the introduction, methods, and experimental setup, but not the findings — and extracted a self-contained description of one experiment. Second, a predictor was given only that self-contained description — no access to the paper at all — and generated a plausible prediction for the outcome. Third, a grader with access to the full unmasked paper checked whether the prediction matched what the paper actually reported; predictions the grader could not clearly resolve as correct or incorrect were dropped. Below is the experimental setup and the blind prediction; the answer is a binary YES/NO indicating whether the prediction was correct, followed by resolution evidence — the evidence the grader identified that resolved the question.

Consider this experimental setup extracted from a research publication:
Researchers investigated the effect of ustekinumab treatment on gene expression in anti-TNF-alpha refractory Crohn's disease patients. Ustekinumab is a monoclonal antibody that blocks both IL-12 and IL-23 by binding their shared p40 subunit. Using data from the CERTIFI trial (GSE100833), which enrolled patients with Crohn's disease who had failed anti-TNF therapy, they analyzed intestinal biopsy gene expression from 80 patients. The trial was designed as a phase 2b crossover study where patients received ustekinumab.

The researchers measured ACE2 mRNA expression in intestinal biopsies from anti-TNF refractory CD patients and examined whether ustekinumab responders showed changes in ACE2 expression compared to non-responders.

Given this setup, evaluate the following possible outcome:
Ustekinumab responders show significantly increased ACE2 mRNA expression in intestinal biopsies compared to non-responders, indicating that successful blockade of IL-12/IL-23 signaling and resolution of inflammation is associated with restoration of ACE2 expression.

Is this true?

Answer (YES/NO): NO